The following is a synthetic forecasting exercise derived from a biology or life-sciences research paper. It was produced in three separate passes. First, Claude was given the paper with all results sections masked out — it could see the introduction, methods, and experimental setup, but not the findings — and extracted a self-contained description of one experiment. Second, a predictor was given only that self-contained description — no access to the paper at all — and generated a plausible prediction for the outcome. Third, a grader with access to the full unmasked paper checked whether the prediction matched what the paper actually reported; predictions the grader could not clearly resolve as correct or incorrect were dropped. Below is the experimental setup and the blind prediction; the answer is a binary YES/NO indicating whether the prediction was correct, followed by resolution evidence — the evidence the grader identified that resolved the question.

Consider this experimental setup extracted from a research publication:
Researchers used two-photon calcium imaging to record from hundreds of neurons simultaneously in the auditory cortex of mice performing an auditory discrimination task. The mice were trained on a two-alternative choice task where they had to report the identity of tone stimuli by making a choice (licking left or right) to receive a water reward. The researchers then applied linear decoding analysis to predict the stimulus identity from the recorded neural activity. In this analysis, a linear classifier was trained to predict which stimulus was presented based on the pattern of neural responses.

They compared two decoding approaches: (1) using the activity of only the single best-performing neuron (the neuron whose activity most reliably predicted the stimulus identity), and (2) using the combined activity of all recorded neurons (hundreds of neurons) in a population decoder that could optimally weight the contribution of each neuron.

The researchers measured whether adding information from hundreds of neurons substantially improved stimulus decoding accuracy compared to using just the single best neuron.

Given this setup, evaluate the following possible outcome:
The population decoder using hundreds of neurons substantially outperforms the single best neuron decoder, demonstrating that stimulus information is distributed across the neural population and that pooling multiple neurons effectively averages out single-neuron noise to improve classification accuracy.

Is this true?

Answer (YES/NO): NO